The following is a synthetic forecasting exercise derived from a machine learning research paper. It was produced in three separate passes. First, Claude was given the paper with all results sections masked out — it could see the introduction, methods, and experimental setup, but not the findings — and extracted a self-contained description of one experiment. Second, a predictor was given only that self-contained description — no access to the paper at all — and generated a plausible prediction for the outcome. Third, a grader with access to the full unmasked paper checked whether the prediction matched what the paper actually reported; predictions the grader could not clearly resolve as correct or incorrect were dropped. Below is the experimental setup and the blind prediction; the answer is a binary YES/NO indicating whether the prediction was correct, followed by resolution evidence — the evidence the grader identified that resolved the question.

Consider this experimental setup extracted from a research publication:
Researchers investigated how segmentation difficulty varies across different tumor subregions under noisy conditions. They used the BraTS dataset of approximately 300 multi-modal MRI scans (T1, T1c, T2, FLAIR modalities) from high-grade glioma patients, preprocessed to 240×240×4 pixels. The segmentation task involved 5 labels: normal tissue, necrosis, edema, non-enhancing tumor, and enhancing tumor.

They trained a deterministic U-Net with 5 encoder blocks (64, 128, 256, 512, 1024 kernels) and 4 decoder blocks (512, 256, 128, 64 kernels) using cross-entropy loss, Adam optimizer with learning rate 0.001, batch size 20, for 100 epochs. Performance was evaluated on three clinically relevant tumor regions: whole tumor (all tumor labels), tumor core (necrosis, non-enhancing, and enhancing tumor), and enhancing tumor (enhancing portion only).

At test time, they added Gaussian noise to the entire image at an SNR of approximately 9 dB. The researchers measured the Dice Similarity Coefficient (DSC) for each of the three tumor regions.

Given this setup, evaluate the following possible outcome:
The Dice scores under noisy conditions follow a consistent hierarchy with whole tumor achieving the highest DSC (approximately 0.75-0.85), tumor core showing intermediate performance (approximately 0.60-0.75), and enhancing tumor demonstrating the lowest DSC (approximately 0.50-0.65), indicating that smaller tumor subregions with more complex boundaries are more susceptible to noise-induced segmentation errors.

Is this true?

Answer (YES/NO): NO